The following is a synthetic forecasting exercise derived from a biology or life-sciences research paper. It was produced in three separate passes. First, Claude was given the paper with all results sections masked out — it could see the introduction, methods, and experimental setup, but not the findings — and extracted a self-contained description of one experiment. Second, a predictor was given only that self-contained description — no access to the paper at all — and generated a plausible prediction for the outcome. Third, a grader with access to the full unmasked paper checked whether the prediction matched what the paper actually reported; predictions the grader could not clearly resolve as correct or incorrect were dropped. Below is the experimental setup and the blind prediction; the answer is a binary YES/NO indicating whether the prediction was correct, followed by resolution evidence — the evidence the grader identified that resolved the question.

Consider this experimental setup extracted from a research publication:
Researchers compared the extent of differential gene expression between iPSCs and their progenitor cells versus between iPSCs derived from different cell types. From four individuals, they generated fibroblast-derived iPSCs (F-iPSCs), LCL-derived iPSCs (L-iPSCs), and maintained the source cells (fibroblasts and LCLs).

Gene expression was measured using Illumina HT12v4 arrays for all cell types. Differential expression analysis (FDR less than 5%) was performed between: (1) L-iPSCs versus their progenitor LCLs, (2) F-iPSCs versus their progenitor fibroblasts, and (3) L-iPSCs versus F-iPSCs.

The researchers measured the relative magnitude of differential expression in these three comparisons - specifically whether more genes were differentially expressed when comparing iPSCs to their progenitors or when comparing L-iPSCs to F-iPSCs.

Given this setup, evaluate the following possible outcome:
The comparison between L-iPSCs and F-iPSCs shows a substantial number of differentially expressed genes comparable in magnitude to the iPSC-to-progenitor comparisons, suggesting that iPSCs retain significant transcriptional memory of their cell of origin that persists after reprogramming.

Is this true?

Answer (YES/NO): NO